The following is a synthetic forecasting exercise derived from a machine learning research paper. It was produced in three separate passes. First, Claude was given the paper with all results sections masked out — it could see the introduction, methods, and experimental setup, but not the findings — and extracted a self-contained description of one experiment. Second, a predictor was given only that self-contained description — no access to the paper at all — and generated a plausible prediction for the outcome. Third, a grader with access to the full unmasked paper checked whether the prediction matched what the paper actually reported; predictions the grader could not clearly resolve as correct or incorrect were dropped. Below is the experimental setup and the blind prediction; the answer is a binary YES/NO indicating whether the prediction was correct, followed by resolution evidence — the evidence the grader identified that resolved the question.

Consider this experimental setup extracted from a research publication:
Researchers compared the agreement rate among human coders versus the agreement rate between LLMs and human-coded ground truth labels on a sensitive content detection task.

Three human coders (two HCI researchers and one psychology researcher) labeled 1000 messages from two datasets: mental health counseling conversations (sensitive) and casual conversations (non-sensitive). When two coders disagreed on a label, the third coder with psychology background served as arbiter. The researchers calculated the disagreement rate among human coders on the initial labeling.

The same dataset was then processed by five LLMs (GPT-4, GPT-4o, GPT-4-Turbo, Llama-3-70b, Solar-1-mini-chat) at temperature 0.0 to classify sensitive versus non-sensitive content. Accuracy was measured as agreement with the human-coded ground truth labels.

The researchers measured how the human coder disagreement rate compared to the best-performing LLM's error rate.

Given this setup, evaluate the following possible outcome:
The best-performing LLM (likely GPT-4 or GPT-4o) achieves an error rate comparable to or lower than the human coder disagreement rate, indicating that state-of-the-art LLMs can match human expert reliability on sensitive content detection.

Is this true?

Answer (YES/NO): YES